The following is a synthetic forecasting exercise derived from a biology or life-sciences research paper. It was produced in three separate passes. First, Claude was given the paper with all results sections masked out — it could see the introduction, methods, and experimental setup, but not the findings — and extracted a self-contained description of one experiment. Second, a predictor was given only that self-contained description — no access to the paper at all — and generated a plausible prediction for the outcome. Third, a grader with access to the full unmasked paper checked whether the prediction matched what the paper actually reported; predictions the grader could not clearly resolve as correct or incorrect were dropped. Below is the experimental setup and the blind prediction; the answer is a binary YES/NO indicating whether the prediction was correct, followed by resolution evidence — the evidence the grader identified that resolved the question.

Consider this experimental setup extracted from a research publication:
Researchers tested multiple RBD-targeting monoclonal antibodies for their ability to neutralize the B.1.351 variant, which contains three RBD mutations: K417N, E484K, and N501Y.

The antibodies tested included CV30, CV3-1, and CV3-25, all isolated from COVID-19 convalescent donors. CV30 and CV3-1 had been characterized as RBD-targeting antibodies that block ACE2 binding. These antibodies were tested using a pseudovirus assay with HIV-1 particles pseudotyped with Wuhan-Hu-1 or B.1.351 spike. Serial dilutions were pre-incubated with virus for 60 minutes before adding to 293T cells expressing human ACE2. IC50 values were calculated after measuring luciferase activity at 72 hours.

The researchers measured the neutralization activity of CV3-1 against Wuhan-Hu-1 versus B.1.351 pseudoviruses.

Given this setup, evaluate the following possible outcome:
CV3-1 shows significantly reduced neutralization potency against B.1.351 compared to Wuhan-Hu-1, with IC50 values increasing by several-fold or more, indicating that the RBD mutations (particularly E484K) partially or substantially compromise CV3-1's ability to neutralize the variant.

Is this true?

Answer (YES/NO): YES